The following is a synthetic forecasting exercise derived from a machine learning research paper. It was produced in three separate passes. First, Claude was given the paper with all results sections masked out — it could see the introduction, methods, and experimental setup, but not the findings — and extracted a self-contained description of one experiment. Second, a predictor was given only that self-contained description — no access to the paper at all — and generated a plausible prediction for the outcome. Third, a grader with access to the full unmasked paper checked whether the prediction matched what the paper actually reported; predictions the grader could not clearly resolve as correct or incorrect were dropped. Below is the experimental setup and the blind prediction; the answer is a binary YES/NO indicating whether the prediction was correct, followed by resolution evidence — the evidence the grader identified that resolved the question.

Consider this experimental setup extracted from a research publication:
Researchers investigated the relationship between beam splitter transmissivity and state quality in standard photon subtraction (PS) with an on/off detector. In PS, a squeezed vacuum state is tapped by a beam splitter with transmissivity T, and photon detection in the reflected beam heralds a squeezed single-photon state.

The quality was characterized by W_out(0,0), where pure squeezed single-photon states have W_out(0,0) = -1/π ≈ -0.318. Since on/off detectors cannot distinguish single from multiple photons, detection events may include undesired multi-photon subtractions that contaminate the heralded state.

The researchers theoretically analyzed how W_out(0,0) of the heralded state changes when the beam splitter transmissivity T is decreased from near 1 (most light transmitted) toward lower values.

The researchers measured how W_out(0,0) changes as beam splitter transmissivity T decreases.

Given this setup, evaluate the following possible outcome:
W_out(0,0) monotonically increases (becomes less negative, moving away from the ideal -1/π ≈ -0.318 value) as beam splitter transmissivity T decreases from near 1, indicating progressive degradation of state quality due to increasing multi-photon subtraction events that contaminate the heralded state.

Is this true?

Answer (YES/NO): YES